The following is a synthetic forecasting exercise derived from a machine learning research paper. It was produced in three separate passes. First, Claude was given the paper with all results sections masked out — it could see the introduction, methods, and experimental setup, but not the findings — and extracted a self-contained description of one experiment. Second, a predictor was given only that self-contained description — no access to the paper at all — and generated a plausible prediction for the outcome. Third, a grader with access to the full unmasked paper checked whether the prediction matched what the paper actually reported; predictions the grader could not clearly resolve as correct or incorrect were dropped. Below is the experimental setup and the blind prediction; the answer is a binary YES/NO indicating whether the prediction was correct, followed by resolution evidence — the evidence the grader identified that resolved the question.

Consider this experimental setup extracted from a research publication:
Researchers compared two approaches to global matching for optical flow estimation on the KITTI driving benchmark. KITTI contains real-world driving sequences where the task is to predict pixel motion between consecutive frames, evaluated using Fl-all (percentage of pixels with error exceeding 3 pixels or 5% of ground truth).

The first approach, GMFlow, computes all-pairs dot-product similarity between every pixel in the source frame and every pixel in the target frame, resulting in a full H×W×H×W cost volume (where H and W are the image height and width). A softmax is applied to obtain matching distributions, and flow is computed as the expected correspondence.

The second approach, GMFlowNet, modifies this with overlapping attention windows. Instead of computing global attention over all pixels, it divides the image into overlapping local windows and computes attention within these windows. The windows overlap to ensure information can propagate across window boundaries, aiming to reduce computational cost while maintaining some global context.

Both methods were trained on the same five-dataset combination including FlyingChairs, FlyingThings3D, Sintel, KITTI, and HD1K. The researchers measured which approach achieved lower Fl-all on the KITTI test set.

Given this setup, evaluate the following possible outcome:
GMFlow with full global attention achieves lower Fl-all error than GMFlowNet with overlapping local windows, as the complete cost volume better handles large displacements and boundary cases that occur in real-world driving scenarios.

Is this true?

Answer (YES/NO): NO